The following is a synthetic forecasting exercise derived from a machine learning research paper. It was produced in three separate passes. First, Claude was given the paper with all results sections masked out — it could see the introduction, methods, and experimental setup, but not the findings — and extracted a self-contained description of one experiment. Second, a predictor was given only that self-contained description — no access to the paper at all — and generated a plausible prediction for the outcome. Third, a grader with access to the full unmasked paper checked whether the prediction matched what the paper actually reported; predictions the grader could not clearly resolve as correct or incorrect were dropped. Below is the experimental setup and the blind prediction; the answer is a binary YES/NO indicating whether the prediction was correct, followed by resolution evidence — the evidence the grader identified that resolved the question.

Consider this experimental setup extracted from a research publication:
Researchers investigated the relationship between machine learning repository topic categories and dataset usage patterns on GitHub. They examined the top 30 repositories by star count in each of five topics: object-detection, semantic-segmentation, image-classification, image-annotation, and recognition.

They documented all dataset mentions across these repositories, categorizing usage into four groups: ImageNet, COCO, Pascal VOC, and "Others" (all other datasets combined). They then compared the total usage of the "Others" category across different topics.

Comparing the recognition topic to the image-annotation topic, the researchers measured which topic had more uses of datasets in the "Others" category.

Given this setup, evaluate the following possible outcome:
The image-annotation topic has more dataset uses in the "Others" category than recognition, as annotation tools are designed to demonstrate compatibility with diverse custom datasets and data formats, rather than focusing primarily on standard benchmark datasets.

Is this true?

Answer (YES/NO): NO